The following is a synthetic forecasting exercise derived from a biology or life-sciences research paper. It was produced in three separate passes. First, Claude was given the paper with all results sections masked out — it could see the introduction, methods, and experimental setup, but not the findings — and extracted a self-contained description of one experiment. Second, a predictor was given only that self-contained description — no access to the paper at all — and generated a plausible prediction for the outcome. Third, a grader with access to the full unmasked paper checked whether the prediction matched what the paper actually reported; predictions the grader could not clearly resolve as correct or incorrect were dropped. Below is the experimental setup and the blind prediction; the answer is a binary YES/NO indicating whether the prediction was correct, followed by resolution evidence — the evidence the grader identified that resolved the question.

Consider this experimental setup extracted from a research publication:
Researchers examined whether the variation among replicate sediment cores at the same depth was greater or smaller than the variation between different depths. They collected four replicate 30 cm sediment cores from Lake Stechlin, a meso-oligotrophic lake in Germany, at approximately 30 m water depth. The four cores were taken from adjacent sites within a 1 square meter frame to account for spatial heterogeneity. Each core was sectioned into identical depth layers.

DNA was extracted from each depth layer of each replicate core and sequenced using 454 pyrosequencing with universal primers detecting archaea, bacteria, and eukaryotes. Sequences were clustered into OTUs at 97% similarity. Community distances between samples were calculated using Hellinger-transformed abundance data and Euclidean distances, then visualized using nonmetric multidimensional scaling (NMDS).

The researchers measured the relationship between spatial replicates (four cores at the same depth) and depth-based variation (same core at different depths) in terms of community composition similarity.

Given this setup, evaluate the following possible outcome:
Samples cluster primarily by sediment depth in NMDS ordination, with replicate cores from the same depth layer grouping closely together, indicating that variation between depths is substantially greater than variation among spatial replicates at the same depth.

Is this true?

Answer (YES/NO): YES